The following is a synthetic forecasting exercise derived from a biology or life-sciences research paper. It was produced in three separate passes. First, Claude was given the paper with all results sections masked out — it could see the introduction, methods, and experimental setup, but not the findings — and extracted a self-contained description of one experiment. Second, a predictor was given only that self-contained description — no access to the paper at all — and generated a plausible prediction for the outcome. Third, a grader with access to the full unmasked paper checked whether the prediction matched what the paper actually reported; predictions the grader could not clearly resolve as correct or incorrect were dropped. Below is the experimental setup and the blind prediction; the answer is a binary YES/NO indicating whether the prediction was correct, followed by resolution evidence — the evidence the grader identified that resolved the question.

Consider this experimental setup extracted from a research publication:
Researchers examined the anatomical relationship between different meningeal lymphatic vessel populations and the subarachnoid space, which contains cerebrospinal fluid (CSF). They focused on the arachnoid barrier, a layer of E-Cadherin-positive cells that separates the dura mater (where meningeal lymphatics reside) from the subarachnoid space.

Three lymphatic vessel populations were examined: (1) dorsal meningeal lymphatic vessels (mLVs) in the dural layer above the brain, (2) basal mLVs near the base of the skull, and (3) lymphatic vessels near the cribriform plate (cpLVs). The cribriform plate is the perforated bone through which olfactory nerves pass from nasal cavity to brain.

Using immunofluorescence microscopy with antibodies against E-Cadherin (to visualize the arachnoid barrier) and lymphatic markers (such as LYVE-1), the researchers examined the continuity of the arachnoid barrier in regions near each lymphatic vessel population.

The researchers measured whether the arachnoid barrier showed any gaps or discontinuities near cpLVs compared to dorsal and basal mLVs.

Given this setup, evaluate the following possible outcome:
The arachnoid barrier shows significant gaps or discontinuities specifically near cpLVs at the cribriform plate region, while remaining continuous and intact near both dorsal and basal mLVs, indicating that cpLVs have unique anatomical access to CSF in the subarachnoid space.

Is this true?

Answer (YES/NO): YES